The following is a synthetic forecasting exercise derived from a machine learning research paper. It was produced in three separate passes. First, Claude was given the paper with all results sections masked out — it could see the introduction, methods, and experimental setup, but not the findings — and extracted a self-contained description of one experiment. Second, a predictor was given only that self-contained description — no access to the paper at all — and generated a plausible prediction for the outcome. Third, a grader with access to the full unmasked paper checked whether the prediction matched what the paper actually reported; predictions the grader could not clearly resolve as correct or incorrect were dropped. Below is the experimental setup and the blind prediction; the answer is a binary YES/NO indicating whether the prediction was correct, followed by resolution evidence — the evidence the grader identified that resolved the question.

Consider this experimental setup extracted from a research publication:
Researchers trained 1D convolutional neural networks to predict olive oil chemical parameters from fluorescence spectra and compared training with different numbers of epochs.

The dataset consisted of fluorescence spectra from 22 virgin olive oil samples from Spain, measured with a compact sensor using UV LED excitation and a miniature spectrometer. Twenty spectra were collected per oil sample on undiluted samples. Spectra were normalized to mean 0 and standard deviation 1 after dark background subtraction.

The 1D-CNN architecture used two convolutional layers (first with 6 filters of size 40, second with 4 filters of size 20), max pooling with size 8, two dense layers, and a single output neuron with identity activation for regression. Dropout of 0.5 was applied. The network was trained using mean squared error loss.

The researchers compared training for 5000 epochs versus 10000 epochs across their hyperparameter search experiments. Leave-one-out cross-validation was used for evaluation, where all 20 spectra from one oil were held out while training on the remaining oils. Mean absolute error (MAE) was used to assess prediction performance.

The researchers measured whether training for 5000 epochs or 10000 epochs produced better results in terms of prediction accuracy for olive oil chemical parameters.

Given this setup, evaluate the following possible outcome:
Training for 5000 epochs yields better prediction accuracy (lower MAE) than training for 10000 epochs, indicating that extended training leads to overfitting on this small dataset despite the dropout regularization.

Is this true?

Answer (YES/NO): NO